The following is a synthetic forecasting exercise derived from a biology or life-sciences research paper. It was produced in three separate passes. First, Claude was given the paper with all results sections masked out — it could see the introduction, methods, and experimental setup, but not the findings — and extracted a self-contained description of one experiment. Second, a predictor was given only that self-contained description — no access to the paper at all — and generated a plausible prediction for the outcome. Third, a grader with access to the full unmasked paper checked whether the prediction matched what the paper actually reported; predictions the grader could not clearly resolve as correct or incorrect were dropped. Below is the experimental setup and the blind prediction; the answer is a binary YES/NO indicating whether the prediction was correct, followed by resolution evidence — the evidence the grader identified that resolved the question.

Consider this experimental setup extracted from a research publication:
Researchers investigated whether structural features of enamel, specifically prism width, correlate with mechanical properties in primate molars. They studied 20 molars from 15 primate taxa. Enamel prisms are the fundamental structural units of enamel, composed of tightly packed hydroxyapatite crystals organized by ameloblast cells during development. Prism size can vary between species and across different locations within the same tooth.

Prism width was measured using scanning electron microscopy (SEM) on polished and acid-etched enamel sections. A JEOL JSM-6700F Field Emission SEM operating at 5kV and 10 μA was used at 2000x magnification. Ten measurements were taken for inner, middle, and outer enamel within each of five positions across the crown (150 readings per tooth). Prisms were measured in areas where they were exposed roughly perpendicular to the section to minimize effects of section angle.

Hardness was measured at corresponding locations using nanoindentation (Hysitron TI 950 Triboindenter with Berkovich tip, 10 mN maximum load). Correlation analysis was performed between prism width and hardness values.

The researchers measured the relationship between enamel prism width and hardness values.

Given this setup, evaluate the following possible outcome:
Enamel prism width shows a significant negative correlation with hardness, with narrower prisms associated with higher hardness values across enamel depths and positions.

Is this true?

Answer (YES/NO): NO